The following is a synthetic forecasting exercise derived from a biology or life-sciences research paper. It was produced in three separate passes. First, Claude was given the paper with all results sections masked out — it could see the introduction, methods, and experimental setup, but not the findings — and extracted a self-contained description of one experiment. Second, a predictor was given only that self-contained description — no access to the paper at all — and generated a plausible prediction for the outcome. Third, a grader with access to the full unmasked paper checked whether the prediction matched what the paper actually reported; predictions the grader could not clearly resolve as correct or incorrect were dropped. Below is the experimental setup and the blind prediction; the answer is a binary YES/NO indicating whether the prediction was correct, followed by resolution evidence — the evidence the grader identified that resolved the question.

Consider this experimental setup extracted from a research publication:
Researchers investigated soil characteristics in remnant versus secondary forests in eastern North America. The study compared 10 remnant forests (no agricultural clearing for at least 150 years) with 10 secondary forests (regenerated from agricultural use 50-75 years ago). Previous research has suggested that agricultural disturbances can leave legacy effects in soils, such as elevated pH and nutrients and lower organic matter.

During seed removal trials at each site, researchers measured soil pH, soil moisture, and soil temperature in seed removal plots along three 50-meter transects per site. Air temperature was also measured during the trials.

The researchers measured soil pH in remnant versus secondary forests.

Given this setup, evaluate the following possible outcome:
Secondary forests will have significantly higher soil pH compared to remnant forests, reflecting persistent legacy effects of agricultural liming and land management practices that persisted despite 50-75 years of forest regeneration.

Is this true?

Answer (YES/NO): NO